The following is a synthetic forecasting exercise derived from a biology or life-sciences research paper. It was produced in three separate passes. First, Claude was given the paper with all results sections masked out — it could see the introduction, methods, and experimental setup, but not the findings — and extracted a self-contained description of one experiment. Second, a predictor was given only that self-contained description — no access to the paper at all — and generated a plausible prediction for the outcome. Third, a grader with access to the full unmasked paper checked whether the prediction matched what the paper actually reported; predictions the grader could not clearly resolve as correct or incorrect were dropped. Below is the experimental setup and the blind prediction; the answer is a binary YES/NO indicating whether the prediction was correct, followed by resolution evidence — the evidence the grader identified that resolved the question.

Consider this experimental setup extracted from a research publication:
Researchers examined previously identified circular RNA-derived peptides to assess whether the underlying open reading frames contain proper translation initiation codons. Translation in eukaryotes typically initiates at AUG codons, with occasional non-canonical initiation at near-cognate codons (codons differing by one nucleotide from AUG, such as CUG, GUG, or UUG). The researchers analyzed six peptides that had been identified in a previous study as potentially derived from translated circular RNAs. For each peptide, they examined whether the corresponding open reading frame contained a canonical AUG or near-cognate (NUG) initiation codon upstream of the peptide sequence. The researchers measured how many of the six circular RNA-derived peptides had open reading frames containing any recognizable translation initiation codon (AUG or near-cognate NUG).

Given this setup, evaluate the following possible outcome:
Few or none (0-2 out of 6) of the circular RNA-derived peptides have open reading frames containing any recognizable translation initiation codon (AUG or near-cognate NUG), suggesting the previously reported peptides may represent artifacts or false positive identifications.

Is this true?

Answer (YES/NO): NO